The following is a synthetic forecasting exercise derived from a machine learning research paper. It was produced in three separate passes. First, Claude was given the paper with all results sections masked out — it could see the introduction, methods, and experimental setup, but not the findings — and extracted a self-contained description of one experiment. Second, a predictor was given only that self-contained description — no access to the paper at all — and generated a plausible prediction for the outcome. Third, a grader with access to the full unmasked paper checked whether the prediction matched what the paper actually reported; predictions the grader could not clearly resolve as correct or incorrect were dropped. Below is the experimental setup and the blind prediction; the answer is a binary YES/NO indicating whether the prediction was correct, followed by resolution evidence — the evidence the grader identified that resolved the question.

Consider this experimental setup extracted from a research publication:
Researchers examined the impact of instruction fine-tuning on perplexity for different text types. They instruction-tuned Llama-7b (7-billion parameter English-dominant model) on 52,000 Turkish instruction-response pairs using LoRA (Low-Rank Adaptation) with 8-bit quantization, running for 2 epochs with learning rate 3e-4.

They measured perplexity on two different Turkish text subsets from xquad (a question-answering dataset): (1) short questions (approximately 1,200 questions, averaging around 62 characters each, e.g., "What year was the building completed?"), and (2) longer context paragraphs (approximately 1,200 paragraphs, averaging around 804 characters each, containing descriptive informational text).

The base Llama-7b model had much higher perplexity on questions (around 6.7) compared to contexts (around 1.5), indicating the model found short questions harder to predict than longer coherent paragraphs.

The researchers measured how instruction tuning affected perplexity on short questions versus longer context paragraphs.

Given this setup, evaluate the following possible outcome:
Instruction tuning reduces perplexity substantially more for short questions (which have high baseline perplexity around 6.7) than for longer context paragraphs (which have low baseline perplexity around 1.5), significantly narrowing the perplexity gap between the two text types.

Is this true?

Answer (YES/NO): NO